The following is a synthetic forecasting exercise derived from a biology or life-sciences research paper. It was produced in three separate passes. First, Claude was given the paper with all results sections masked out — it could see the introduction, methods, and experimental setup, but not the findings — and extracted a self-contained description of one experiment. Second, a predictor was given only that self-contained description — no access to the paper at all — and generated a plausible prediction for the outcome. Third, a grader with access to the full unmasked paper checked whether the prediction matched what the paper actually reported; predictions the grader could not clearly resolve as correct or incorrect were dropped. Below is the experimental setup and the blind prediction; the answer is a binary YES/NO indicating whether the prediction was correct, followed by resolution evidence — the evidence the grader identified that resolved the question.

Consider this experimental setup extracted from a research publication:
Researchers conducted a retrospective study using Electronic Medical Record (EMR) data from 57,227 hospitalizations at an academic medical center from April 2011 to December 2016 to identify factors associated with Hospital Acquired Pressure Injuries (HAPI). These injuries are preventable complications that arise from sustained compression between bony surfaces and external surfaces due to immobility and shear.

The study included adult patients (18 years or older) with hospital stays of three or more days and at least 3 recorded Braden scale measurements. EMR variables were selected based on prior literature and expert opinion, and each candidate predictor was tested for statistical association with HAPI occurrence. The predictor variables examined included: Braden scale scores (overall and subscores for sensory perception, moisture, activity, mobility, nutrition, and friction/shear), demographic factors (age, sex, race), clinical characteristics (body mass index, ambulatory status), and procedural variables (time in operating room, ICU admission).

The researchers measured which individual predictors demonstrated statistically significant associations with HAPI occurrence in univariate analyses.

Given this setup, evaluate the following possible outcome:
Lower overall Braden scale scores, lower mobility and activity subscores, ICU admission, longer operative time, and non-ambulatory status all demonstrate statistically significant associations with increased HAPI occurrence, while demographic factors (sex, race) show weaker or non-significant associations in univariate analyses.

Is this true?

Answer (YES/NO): NO